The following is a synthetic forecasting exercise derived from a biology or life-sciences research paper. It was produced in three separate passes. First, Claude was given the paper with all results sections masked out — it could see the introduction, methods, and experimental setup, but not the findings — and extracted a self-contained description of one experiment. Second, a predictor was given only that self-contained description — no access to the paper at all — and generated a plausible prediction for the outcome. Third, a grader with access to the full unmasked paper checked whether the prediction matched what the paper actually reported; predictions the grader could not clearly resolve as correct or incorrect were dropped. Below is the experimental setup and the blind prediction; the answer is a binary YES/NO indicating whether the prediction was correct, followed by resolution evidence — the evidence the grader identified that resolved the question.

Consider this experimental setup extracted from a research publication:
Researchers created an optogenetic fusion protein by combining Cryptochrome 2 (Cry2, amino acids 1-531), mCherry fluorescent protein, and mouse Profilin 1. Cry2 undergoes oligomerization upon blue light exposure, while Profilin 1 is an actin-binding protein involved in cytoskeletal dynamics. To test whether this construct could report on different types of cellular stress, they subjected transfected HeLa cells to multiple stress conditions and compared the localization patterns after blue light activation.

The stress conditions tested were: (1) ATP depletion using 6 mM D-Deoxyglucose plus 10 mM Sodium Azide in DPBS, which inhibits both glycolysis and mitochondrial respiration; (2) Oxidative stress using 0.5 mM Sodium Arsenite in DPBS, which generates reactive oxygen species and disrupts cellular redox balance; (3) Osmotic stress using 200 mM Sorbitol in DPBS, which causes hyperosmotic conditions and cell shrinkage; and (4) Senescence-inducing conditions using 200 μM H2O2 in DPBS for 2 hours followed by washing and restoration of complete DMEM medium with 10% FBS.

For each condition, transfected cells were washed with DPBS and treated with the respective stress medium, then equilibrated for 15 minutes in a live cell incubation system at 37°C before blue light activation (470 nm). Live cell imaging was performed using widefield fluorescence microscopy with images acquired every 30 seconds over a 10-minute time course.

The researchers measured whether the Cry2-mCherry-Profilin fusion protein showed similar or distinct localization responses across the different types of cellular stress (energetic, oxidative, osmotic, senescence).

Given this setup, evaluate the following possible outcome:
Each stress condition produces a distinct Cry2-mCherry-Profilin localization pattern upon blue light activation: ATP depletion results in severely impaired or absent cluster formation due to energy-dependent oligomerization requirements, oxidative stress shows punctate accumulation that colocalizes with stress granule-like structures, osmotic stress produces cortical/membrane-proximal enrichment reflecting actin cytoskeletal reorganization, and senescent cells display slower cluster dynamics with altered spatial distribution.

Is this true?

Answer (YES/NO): NO